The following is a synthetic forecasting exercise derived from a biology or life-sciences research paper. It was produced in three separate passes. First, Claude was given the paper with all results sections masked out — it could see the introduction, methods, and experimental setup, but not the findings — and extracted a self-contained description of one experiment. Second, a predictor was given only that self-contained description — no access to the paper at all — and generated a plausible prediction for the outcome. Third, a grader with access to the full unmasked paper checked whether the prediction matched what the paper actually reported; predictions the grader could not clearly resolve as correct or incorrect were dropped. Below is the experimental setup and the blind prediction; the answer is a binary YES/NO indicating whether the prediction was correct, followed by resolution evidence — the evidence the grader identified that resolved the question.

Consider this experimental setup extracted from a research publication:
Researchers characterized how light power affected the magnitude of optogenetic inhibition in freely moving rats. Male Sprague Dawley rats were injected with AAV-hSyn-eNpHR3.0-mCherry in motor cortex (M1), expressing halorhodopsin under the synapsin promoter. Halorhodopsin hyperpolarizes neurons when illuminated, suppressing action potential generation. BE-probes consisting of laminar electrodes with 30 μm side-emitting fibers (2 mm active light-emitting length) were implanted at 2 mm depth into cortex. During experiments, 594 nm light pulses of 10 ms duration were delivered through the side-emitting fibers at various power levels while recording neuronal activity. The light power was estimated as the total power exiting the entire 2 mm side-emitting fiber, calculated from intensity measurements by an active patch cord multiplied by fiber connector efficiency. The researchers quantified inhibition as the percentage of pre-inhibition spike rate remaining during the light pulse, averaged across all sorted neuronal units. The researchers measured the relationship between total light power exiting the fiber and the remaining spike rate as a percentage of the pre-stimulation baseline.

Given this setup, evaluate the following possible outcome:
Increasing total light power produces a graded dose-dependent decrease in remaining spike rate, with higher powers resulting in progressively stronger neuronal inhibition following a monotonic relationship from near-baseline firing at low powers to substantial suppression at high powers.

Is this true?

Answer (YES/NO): NO